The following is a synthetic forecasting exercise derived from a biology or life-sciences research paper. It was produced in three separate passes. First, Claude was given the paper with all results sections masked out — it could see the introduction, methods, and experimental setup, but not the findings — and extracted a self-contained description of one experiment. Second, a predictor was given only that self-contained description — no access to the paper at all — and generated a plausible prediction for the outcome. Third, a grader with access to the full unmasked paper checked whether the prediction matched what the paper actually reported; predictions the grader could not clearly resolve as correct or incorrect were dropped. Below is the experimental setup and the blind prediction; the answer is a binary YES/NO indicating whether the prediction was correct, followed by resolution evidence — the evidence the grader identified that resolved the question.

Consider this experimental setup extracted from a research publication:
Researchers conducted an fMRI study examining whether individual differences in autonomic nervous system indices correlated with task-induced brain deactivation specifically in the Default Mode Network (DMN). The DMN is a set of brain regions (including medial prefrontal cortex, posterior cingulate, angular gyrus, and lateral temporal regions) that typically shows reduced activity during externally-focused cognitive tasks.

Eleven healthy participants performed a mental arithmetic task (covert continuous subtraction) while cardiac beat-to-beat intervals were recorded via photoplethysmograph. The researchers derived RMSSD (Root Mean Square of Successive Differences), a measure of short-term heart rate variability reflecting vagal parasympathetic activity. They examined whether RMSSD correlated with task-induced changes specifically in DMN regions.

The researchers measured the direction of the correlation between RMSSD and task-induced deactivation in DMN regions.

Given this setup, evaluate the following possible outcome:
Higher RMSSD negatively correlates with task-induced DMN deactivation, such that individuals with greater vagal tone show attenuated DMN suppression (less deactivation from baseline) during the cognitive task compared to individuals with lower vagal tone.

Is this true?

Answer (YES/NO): YES